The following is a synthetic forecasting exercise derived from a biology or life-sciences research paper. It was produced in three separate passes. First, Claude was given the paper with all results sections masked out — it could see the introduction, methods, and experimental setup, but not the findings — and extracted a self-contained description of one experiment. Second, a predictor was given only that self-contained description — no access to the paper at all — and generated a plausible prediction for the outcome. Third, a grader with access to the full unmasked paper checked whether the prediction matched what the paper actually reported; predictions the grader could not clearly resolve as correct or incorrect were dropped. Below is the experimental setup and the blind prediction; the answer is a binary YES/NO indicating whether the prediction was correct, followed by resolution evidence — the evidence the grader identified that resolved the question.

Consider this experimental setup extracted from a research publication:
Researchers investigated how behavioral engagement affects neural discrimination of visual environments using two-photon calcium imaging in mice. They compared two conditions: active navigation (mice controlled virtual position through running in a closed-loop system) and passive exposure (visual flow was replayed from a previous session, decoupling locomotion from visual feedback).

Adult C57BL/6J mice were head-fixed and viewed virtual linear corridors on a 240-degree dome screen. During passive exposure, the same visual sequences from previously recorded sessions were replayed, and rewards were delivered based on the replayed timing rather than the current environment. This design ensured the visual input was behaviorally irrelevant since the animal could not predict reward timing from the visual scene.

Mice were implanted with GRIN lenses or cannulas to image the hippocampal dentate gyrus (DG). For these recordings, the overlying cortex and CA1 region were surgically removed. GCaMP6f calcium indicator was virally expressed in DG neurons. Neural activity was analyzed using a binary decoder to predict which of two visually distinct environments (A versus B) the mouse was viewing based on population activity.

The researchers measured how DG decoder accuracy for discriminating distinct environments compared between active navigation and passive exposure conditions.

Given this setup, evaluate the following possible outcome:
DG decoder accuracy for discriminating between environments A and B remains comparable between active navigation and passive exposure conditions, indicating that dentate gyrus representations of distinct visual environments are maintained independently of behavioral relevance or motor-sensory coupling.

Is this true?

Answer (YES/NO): NO